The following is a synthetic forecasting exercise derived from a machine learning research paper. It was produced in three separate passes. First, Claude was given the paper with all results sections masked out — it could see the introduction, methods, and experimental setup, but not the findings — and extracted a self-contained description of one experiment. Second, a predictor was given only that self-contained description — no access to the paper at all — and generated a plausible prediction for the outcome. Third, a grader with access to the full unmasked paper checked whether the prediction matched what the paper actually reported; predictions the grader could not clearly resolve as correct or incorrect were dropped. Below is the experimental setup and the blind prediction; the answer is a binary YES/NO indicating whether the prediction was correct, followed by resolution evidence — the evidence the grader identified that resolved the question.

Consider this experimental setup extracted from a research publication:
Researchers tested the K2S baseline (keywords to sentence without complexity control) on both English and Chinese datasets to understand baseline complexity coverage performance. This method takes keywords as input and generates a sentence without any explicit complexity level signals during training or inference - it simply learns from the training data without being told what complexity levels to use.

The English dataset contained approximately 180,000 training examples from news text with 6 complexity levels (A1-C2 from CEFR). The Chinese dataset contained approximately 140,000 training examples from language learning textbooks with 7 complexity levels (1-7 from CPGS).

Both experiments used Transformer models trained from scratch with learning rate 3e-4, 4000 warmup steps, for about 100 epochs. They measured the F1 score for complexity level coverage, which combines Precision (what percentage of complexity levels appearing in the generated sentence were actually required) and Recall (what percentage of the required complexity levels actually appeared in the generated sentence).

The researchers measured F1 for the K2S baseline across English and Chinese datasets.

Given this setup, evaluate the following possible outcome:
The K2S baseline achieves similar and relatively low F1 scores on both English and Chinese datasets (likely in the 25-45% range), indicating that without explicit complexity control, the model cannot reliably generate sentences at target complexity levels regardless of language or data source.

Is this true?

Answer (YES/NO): NO